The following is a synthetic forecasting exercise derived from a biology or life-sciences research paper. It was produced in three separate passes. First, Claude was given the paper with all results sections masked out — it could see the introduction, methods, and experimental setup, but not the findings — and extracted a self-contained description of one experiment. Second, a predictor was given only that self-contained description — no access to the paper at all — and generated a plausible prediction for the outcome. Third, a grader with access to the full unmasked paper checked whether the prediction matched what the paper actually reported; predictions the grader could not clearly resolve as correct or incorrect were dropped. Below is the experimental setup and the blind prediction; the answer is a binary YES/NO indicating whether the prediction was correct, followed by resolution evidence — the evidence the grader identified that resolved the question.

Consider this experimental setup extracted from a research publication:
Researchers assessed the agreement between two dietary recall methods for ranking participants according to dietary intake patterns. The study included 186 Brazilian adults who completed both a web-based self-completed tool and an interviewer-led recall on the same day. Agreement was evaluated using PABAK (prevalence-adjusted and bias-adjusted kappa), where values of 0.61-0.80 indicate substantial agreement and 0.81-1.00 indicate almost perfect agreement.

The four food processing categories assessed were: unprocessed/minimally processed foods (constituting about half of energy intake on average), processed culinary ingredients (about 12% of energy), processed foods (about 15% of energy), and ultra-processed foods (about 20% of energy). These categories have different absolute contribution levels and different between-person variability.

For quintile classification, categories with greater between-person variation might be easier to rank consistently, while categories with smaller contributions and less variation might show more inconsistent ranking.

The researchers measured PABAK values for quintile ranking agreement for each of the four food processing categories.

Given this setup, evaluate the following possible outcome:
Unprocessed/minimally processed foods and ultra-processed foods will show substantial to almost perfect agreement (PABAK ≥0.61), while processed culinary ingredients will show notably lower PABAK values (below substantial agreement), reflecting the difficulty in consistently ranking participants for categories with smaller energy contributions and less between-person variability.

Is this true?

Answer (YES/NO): NO